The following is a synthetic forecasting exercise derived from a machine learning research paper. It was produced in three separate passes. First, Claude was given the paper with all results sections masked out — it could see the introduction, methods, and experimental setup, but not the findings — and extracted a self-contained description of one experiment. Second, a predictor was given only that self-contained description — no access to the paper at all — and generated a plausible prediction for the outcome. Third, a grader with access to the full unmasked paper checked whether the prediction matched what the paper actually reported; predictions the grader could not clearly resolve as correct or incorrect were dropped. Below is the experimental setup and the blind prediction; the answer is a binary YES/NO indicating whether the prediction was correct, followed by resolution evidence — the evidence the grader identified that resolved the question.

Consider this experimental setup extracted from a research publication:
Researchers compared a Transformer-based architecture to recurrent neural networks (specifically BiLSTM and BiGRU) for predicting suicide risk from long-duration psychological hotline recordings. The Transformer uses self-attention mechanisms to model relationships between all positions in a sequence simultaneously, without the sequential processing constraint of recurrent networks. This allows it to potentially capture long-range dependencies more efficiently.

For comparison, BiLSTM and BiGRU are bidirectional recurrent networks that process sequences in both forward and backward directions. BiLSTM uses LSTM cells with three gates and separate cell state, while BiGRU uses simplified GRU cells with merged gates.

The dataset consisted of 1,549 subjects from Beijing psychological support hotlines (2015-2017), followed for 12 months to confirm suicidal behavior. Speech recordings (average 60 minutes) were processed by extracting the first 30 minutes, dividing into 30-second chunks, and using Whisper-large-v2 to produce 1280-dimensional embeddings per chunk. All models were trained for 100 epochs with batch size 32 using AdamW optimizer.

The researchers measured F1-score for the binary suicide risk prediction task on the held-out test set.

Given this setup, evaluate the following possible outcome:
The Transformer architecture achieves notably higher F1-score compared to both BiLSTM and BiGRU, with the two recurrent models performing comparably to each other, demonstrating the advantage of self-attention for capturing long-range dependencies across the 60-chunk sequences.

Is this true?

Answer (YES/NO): YES